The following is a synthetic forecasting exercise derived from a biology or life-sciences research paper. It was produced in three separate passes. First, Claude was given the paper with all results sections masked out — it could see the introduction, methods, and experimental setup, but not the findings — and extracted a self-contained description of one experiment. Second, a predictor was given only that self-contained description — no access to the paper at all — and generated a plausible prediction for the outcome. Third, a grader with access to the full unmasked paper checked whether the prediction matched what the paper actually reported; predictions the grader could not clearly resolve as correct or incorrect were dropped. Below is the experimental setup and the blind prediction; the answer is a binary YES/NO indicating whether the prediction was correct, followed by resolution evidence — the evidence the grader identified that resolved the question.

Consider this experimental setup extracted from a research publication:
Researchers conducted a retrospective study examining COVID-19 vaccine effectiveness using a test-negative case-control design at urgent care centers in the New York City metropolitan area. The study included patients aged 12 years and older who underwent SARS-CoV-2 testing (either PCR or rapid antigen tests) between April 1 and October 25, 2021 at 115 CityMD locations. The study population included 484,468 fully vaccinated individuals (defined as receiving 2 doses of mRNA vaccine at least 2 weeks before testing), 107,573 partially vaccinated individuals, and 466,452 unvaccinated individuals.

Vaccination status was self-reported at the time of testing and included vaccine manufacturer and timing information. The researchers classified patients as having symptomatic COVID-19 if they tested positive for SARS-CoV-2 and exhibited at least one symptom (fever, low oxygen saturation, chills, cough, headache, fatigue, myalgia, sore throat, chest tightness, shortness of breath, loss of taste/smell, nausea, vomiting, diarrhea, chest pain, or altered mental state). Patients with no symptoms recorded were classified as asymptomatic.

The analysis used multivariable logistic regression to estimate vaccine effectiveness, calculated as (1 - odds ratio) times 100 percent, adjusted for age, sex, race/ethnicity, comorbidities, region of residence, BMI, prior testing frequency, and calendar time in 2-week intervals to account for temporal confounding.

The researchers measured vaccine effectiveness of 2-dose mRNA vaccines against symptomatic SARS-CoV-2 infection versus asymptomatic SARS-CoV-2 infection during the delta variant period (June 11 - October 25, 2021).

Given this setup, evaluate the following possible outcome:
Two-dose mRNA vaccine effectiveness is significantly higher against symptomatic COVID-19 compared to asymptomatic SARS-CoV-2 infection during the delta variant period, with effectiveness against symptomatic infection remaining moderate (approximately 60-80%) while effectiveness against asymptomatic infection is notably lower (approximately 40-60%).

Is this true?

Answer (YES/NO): YES